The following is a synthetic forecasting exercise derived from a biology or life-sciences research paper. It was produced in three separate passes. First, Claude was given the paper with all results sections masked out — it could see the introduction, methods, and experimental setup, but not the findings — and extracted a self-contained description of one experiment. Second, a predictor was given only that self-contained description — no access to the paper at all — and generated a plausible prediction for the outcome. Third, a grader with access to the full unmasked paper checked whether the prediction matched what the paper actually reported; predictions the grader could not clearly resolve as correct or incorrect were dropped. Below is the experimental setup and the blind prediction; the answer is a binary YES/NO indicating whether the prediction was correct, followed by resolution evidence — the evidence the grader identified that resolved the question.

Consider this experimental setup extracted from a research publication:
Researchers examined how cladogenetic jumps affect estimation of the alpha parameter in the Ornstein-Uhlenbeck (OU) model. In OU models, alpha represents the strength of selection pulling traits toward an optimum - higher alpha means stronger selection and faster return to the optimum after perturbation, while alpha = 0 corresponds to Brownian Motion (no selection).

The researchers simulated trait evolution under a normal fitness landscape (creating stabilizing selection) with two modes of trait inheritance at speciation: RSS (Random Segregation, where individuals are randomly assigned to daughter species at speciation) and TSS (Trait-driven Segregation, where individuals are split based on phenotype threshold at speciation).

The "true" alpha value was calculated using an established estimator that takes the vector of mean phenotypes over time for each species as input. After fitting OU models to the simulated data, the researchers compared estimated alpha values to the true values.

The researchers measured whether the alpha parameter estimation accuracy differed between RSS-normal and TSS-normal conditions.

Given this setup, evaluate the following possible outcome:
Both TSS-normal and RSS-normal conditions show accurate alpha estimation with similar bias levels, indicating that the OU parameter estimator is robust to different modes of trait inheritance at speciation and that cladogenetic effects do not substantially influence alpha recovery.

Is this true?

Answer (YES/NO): NO